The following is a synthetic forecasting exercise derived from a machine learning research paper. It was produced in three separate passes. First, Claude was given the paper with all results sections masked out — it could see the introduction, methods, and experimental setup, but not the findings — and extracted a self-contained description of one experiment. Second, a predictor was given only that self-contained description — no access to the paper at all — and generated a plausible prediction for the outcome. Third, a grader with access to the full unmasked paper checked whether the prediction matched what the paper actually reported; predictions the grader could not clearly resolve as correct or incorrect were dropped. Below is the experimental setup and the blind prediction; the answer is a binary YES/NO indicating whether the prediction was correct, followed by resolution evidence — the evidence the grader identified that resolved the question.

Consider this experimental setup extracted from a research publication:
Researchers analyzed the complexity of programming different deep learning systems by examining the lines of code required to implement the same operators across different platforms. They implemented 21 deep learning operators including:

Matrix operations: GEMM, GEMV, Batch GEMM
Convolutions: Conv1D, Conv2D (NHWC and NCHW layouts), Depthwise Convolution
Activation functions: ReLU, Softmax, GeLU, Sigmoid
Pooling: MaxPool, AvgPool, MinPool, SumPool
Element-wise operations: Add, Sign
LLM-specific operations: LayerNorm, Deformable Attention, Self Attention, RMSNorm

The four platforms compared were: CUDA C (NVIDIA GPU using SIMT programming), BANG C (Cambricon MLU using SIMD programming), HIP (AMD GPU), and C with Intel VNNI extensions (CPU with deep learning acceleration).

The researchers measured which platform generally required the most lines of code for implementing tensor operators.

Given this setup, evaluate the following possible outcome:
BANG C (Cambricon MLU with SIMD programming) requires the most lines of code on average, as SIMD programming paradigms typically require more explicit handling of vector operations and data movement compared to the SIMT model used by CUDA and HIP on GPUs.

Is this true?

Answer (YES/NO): NO